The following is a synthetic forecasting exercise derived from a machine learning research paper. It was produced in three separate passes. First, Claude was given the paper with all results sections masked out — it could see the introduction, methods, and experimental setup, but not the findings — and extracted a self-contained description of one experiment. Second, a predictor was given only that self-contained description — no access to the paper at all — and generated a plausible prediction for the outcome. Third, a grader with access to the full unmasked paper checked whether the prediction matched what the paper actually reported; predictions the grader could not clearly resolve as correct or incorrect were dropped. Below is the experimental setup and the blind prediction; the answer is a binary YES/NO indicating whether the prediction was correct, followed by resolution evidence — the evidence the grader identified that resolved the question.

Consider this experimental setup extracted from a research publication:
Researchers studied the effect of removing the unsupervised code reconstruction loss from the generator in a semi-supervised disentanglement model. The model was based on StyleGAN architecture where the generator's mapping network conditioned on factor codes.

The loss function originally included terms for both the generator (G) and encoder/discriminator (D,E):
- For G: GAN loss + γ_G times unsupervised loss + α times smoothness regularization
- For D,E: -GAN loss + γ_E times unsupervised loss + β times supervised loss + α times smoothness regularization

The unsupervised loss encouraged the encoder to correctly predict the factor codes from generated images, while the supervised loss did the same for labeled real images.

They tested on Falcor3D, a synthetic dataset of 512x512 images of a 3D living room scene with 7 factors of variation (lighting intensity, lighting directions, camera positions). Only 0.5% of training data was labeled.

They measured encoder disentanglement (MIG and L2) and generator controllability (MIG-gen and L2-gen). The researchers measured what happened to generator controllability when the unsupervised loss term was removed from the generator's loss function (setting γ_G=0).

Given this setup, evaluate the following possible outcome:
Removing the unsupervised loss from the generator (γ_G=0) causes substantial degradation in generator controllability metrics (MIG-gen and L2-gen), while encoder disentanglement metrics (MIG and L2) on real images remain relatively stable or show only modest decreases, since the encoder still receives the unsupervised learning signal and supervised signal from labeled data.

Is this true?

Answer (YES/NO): YES